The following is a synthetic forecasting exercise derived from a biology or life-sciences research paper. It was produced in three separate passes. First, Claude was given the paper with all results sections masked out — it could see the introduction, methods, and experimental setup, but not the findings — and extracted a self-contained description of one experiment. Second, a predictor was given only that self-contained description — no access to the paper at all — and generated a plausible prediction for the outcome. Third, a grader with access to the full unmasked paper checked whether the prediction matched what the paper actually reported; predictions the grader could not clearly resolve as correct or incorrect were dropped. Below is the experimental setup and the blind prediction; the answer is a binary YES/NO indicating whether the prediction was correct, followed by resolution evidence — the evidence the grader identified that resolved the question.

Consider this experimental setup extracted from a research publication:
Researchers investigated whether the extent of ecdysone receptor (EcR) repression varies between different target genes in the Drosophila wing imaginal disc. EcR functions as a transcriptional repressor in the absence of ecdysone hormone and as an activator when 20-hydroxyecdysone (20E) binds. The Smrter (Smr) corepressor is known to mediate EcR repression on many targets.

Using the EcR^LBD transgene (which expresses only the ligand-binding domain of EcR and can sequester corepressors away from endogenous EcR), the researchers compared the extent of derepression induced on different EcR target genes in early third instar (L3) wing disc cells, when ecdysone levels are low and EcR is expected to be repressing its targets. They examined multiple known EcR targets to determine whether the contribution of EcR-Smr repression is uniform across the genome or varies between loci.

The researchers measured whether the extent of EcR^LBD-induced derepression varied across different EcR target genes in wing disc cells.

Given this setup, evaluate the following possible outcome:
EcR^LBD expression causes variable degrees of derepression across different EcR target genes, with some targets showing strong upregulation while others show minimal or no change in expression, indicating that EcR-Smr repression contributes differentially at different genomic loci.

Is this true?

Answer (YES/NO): YES